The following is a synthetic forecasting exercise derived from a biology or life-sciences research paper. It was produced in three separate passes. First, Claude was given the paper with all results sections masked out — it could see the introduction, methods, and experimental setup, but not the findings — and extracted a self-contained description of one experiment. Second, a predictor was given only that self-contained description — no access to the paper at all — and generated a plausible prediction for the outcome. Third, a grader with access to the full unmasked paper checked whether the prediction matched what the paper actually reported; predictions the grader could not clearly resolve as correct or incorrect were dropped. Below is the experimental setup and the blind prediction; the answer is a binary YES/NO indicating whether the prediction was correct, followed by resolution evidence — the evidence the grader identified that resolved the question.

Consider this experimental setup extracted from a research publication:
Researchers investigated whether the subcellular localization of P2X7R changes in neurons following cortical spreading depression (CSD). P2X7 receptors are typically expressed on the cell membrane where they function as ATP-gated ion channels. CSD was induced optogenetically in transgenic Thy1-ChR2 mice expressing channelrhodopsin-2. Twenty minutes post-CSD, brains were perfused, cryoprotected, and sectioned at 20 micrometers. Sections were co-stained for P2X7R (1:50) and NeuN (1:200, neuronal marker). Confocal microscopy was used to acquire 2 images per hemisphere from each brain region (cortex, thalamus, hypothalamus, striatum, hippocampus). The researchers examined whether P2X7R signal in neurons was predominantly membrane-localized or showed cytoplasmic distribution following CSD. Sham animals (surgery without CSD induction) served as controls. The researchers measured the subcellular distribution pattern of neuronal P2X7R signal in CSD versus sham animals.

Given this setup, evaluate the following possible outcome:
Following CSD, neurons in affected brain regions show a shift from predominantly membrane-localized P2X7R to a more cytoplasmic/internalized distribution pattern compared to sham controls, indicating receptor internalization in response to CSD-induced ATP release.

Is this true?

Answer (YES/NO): YES